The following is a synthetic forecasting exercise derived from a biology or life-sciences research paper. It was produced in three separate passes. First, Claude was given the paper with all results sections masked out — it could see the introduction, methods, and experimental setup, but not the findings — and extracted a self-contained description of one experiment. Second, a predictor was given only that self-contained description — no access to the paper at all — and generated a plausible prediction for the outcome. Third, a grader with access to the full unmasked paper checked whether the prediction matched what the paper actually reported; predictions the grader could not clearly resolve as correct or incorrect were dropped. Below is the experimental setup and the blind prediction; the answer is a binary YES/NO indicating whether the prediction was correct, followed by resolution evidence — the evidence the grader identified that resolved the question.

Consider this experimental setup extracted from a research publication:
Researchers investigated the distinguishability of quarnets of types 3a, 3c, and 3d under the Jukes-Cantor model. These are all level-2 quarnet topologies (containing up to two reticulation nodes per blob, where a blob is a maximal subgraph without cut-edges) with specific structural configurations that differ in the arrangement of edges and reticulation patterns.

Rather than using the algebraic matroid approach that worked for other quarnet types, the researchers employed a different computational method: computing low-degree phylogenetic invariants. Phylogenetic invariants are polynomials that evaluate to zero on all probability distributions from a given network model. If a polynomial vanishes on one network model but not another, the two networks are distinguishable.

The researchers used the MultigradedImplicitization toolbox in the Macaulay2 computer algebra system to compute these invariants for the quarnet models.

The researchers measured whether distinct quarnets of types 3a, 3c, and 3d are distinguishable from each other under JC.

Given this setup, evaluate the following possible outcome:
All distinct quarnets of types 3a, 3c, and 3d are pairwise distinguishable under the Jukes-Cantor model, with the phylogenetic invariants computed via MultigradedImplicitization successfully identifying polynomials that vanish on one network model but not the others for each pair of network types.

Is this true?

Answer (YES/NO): YES